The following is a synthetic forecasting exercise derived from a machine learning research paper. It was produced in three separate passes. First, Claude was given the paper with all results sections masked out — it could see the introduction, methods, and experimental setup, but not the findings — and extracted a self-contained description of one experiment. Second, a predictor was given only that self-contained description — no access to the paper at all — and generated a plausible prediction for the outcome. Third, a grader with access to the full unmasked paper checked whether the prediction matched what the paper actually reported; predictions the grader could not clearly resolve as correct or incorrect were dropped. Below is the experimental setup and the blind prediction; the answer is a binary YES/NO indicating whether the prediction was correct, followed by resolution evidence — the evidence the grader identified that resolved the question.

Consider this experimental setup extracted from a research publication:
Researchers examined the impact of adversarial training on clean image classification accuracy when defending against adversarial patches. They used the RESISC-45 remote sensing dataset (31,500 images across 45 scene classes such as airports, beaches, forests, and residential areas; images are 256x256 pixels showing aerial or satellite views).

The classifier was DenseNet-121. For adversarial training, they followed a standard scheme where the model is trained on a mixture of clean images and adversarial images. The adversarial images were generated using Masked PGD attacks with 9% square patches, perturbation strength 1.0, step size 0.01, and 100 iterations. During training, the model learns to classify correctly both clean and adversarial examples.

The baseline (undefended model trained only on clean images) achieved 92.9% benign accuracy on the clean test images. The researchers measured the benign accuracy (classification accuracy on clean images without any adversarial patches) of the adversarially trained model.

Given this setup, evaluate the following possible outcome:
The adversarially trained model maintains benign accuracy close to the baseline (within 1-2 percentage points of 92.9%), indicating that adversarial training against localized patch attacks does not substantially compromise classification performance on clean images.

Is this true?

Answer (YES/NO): NO